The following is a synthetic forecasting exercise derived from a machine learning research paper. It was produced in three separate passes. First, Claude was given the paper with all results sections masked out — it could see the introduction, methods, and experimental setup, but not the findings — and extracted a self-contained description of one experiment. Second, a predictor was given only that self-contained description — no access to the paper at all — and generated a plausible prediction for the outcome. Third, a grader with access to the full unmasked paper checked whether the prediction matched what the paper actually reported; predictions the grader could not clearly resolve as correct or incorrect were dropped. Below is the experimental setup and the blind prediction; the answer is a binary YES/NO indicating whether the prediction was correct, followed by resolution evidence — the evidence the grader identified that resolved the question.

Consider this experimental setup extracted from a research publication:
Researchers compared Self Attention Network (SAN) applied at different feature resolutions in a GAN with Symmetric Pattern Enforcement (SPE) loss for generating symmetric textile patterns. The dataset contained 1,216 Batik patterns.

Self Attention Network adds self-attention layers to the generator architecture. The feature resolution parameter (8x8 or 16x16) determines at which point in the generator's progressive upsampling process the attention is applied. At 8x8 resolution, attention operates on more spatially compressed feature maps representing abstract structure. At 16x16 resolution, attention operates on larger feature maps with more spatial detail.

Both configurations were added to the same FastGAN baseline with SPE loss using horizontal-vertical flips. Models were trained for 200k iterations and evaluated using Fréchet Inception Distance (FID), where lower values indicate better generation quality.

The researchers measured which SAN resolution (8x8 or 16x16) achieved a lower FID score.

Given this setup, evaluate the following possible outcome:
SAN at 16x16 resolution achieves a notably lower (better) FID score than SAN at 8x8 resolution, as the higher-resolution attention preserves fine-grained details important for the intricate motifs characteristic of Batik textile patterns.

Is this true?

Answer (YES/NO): NO